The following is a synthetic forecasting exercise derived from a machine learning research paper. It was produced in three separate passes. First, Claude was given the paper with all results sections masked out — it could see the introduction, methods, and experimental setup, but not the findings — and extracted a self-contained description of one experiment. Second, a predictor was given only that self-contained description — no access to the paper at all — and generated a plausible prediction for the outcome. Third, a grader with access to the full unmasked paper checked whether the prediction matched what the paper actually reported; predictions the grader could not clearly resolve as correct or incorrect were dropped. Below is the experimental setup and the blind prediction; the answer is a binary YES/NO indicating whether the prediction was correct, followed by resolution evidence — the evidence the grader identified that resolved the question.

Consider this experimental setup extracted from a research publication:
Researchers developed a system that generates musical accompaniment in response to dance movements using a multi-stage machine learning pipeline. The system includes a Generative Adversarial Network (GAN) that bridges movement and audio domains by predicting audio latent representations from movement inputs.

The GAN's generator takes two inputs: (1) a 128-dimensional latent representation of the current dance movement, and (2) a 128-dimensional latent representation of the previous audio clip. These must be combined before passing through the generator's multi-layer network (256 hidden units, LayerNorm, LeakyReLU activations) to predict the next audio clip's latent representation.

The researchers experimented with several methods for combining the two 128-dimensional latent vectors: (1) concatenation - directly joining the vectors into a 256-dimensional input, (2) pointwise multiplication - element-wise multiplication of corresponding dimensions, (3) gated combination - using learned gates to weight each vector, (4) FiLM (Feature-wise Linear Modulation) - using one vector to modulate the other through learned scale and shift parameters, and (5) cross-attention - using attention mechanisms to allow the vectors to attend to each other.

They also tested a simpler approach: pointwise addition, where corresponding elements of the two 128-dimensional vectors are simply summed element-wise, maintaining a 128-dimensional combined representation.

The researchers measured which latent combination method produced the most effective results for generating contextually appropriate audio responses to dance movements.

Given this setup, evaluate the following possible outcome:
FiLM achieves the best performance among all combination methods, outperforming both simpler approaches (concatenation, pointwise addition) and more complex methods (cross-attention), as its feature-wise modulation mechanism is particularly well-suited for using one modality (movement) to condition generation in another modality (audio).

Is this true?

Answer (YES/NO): NO